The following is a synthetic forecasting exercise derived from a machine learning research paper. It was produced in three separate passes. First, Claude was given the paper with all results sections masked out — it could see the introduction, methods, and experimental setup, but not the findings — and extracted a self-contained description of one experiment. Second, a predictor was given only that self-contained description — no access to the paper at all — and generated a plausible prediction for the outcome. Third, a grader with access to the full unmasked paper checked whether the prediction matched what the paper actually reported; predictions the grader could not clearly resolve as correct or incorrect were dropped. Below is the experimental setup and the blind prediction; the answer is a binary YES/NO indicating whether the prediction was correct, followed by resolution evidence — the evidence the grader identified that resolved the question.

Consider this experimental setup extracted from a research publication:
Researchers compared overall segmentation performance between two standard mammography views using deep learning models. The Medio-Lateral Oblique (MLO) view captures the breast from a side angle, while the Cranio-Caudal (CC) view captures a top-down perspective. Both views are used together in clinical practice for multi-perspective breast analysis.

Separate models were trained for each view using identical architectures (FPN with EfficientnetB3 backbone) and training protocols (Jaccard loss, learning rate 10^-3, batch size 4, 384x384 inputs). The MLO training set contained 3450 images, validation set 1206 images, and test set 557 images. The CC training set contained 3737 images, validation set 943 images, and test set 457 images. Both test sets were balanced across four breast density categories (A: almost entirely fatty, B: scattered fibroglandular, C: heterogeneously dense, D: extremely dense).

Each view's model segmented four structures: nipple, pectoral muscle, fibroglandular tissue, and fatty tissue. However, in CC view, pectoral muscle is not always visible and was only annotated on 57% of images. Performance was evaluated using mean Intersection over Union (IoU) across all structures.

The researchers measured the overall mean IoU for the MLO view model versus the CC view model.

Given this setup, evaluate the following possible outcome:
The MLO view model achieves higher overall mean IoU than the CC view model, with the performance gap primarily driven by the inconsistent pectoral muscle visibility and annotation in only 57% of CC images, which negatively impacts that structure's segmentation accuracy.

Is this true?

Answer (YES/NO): YES